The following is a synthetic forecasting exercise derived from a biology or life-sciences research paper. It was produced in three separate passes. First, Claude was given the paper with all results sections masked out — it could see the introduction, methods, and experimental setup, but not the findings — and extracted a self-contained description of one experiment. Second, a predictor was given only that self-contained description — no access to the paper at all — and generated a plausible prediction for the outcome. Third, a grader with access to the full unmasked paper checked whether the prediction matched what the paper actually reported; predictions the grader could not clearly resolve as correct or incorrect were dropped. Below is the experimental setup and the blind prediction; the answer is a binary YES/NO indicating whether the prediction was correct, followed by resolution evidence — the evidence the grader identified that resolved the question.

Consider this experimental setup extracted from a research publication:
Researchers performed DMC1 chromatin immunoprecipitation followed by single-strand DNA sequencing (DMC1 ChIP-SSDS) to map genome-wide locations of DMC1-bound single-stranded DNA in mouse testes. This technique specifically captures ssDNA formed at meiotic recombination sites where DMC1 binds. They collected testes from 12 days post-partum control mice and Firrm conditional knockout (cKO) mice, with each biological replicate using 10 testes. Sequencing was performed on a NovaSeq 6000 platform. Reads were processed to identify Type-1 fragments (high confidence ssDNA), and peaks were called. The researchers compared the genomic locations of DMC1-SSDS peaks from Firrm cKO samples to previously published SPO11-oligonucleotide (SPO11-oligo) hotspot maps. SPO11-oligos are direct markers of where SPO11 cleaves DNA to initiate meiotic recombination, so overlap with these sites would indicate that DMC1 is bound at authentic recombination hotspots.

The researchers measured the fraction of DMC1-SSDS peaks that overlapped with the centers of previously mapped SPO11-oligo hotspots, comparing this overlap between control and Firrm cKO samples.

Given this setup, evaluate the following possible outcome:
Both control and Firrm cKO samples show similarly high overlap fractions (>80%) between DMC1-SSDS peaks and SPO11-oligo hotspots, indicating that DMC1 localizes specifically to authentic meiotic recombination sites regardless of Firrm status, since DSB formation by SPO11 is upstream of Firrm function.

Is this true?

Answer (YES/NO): YES